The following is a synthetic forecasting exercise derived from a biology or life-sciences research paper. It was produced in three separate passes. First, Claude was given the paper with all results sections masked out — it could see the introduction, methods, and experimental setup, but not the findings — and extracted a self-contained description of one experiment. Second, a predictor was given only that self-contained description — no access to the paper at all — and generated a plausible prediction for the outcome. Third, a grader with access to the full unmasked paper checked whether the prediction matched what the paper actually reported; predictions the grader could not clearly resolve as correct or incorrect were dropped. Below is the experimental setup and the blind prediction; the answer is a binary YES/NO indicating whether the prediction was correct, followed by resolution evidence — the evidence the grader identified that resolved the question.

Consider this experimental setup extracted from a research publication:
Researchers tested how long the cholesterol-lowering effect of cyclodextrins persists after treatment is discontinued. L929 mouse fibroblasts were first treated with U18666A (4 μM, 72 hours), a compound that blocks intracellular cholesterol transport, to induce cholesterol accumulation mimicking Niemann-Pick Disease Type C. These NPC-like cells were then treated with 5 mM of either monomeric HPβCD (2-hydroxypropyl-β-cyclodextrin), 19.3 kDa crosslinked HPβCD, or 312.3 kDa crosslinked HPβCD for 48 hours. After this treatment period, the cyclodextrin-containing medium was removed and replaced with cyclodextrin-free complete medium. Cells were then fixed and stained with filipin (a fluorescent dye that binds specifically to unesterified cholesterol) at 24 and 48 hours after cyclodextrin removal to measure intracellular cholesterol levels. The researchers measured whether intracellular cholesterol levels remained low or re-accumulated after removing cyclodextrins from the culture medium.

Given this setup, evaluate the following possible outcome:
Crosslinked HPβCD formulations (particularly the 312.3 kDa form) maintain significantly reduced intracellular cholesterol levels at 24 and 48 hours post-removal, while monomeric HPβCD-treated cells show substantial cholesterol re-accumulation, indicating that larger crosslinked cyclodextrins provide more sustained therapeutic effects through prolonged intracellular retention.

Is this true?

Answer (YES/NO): NO